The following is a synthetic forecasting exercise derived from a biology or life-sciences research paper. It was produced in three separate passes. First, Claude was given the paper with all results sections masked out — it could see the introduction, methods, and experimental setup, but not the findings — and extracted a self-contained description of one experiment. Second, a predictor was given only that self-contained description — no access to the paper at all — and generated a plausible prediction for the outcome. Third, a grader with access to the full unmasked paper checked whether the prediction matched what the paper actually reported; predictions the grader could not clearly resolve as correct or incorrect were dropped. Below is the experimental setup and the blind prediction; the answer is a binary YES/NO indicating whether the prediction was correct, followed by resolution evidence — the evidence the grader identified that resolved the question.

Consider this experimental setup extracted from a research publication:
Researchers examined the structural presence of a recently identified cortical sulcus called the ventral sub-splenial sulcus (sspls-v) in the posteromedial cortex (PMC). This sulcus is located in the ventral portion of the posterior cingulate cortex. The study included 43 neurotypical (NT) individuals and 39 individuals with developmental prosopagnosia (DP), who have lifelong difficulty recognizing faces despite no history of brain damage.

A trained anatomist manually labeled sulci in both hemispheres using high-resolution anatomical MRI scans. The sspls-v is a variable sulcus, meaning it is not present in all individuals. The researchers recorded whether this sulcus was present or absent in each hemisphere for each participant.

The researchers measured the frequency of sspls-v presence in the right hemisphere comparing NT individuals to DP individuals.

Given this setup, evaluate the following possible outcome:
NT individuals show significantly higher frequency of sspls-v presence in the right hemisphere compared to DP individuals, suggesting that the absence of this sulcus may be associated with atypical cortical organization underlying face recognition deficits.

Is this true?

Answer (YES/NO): YES